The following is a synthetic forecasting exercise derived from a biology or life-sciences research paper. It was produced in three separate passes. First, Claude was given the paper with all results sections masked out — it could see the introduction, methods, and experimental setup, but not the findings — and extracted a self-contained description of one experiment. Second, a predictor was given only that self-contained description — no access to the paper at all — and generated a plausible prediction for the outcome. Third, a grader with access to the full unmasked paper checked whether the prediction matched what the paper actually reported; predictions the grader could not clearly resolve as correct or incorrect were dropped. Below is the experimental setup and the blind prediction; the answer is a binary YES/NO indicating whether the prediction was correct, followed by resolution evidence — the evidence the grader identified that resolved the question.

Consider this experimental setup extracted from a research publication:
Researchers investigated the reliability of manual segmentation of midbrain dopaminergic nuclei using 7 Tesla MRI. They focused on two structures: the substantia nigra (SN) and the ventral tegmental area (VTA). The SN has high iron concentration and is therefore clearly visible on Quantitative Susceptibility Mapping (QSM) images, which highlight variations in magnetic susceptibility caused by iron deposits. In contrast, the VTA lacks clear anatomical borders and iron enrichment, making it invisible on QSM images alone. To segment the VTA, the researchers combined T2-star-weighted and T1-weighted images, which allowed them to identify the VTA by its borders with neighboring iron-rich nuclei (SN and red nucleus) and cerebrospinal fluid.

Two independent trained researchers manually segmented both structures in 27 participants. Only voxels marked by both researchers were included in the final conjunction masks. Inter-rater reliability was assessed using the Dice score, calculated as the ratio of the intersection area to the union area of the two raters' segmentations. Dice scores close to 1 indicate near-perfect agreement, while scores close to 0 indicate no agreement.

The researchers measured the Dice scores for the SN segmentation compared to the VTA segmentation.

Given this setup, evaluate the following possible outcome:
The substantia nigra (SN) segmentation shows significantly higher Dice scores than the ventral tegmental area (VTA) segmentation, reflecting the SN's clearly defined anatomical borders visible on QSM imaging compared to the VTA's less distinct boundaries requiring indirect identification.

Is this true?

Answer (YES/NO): YES